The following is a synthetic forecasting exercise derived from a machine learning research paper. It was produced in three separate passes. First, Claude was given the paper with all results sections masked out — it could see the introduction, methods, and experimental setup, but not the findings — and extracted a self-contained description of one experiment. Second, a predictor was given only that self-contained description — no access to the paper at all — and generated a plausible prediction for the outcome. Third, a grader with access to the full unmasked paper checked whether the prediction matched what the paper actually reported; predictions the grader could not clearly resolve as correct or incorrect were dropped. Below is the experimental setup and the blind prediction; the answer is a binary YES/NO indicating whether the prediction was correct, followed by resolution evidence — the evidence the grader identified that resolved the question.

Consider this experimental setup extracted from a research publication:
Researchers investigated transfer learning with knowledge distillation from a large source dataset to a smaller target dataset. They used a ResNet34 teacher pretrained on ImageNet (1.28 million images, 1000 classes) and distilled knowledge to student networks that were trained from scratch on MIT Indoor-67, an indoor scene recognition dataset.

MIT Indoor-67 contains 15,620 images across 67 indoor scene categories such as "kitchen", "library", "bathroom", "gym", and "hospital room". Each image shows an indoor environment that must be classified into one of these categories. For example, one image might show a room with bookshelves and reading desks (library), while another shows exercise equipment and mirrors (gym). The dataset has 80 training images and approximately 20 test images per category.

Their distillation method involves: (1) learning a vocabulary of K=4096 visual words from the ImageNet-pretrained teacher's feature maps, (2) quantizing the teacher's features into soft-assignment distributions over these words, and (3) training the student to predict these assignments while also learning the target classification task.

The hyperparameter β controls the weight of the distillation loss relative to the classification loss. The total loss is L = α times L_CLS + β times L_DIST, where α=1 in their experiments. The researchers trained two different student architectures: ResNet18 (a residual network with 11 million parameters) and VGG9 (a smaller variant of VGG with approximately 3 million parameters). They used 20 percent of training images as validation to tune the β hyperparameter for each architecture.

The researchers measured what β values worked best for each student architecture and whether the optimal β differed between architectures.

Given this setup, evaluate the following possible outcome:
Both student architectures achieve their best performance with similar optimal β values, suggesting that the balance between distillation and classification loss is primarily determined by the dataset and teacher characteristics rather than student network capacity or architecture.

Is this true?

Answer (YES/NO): NO